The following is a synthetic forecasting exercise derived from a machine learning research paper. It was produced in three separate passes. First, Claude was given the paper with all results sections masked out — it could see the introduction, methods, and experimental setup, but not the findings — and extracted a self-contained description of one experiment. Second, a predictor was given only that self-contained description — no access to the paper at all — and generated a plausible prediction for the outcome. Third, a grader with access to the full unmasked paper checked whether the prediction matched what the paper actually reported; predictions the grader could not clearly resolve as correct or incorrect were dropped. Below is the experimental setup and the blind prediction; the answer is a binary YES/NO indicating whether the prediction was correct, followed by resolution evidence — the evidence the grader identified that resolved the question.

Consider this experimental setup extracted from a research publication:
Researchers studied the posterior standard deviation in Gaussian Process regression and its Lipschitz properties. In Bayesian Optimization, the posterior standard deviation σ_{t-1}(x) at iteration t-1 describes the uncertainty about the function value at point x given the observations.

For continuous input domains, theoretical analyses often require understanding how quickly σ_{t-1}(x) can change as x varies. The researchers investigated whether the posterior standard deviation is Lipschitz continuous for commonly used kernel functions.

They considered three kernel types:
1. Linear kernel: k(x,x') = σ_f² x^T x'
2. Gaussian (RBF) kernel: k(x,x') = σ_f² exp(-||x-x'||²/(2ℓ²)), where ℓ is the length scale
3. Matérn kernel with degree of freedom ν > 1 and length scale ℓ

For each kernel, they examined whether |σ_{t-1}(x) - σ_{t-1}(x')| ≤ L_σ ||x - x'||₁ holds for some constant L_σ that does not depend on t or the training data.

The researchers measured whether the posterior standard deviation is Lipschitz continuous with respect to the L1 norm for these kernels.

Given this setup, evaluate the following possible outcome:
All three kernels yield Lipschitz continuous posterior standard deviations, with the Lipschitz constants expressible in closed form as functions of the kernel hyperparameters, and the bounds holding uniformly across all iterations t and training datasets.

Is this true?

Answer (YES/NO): YES